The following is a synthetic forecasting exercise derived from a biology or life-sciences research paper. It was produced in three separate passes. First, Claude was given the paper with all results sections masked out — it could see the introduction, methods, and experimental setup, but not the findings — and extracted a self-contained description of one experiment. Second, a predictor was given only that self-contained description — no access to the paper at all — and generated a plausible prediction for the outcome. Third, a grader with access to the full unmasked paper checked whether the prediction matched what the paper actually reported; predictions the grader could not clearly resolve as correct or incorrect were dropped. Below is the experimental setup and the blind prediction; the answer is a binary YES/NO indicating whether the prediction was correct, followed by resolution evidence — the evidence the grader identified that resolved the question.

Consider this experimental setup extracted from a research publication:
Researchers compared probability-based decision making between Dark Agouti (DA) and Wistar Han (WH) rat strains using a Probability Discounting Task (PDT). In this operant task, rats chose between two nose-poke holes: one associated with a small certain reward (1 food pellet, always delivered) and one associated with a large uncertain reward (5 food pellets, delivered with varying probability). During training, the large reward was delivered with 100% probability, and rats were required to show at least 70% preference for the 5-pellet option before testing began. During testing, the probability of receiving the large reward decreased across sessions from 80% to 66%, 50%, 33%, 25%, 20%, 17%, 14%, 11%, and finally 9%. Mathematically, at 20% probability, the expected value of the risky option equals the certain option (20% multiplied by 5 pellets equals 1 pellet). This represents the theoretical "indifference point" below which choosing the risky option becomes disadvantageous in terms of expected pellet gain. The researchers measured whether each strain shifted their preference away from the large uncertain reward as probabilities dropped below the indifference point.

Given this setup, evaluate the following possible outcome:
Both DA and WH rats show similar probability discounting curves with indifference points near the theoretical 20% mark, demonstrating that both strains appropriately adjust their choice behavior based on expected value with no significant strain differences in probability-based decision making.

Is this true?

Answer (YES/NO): NO